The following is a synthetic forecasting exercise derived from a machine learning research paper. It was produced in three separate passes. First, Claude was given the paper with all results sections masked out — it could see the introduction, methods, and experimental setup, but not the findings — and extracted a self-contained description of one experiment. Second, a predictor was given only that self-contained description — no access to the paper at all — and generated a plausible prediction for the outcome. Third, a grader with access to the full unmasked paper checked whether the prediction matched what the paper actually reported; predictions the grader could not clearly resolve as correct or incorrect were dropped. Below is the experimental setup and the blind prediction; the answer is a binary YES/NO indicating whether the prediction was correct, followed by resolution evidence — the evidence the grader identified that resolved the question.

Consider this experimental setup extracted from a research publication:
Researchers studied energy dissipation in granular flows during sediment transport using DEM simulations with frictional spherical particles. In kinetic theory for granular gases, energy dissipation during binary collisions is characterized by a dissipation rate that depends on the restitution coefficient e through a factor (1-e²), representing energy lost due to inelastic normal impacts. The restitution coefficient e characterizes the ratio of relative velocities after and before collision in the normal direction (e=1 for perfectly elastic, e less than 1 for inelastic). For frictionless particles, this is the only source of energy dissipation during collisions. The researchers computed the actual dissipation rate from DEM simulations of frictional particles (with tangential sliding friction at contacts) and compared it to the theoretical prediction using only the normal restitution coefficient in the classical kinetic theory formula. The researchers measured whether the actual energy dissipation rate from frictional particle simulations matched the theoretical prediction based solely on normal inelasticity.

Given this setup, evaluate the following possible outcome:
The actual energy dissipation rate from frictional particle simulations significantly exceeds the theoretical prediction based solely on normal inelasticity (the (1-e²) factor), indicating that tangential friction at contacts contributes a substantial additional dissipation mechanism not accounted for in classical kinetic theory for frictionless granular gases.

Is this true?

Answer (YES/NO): YES